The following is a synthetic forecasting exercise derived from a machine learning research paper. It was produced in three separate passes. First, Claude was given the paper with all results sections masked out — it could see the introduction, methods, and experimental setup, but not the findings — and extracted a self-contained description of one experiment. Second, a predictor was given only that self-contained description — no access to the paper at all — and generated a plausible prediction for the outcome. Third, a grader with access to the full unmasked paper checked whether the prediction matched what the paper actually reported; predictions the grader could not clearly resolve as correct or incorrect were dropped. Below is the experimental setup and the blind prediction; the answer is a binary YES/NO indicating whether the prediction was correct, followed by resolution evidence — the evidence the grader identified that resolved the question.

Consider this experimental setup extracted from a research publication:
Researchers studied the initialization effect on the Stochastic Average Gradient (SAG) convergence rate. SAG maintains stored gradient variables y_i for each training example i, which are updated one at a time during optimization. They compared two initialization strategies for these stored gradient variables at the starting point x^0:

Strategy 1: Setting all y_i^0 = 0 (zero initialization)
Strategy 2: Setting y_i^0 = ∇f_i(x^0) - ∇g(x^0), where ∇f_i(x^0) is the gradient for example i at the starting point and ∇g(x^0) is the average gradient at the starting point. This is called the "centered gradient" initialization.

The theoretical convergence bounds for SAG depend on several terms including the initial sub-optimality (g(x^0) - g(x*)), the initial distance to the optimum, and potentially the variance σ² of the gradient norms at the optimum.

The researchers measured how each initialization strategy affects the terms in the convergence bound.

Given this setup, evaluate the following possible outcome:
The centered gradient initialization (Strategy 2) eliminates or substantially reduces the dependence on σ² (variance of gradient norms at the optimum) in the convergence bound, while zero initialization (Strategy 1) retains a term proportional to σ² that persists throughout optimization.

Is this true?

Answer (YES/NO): YES